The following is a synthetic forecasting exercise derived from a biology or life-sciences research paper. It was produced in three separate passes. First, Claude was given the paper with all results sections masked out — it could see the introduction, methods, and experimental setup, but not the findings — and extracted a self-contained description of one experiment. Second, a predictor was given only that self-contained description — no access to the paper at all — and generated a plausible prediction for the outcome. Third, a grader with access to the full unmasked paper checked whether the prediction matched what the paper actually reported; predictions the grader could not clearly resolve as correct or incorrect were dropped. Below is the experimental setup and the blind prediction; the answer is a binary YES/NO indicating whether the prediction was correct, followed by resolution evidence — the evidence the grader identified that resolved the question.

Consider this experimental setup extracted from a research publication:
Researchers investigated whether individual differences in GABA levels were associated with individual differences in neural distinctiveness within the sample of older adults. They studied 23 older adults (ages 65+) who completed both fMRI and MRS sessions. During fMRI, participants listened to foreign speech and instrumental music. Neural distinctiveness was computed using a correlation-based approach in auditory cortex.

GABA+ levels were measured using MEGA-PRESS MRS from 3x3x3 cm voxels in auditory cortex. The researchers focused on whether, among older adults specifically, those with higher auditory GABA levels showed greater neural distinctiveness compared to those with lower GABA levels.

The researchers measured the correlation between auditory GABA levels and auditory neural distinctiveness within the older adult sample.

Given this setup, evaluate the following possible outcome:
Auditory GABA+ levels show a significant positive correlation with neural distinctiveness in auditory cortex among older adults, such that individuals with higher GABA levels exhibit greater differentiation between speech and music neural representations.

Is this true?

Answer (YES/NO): YES